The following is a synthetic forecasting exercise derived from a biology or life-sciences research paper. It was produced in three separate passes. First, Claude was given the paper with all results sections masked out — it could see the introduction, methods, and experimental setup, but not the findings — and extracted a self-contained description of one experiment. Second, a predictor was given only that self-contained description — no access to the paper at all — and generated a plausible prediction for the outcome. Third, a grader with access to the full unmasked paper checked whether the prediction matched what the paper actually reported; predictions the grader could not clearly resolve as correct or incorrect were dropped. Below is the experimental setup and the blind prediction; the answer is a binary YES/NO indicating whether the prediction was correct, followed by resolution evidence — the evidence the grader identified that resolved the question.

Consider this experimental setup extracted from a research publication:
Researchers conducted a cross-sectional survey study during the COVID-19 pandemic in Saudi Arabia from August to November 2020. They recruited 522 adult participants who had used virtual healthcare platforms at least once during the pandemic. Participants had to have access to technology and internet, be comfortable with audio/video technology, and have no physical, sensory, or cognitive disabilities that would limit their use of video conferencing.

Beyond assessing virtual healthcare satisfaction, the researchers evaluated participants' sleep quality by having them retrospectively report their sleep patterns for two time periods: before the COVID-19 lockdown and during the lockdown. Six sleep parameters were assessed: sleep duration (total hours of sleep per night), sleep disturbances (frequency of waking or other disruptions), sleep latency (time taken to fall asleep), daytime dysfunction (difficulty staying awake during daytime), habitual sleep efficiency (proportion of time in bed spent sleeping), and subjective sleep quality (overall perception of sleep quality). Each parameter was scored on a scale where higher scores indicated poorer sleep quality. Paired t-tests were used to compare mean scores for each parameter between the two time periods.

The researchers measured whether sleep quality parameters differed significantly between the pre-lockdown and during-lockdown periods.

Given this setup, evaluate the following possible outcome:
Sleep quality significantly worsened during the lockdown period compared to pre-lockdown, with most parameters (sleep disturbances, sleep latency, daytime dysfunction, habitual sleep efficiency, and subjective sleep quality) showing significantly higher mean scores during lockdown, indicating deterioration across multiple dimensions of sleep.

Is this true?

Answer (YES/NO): YES